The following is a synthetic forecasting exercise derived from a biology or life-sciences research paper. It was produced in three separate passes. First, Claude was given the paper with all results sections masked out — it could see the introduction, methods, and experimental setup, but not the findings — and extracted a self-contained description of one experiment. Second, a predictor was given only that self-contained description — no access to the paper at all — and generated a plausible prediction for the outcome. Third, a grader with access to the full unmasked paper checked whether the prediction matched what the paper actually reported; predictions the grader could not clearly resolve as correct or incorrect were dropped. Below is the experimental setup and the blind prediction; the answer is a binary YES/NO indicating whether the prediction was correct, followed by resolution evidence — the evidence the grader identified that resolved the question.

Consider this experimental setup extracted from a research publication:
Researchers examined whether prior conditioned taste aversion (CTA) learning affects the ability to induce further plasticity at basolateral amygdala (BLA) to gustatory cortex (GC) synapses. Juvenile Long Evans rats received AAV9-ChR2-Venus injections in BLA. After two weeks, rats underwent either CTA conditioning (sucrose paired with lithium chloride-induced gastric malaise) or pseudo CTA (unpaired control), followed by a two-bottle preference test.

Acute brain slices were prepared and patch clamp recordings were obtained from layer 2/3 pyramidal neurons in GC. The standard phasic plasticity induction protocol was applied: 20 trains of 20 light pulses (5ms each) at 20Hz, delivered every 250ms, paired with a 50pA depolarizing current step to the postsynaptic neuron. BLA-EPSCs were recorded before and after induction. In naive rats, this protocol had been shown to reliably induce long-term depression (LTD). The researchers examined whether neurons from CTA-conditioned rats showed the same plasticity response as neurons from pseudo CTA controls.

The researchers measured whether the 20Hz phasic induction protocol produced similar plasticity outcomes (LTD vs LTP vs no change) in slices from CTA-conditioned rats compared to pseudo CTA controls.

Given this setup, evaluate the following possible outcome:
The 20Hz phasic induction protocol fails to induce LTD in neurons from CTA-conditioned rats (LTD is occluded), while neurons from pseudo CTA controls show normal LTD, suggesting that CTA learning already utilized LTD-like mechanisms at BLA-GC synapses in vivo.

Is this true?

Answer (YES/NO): YES